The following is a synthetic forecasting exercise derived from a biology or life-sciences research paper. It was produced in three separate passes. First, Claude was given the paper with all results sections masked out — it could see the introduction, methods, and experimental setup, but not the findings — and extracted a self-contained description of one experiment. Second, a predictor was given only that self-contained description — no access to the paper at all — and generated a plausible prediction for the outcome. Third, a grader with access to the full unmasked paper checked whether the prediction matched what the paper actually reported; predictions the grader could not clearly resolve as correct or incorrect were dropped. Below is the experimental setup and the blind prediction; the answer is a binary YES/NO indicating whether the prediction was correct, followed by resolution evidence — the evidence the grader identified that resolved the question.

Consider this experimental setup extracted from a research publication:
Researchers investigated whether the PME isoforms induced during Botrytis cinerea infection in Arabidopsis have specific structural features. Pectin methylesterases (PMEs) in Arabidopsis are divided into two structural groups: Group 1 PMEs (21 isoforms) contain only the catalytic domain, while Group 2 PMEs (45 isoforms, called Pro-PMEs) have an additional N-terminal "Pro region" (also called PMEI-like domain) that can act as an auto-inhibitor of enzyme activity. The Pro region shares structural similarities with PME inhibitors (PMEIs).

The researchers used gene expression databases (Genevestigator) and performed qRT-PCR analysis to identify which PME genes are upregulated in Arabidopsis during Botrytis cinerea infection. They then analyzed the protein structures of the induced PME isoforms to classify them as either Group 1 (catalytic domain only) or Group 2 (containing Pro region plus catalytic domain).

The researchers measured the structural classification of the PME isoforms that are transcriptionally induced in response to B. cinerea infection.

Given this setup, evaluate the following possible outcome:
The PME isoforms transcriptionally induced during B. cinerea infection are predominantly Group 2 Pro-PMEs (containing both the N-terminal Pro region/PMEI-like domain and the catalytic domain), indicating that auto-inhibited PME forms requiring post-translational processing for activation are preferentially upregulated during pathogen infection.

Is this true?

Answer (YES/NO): YES